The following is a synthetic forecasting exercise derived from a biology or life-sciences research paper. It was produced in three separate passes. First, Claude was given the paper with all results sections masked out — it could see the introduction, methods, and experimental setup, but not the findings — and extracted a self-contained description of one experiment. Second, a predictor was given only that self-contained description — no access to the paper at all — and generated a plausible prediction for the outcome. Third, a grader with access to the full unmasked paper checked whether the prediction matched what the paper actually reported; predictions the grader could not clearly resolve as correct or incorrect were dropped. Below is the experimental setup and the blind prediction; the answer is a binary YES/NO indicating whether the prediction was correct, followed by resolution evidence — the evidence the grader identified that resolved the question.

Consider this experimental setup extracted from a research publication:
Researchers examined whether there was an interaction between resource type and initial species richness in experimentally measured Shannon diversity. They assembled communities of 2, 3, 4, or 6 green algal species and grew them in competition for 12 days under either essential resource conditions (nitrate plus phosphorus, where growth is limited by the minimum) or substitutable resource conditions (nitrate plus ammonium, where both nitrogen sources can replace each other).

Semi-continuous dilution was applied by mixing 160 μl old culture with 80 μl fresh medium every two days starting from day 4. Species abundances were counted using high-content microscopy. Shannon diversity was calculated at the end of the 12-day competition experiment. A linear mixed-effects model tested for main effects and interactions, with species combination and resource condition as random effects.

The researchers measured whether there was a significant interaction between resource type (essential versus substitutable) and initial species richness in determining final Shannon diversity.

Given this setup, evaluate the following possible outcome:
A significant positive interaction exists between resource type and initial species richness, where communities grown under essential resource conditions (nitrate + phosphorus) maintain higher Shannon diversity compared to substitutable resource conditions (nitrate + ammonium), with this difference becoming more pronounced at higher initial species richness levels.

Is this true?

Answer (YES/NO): NO